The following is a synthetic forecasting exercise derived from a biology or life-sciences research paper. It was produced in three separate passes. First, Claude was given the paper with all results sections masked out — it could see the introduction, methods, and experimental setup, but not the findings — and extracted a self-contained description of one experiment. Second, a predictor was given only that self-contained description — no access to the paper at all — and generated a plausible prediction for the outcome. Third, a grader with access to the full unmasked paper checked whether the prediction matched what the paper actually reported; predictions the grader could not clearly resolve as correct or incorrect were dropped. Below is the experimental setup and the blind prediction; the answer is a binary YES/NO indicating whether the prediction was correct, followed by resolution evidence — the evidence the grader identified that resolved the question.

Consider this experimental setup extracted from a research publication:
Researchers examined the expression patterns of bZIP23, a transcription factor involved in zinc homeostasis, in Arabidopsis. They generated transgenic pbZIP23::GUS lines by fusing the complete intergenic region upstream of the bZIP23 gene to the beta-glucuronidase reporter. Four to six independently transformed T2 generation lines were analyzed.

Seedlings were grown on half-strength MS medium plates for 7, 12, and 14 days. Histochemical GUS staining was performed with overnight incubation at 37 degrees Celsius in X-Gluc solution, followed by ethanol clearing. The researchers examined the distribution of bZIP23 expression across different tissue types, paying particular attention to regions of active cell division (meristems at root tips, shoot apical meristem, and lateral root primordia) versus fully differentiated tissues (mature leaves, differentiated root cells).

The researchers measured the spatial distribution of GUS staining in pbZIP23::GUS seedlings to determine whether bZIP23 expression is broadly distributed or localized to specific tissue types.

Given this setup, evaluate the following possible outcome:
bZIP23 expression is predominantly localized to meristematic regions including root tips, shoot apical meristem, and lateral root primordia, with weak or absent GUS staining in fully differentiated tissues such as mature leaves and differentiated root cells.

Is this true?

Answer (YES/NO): NO